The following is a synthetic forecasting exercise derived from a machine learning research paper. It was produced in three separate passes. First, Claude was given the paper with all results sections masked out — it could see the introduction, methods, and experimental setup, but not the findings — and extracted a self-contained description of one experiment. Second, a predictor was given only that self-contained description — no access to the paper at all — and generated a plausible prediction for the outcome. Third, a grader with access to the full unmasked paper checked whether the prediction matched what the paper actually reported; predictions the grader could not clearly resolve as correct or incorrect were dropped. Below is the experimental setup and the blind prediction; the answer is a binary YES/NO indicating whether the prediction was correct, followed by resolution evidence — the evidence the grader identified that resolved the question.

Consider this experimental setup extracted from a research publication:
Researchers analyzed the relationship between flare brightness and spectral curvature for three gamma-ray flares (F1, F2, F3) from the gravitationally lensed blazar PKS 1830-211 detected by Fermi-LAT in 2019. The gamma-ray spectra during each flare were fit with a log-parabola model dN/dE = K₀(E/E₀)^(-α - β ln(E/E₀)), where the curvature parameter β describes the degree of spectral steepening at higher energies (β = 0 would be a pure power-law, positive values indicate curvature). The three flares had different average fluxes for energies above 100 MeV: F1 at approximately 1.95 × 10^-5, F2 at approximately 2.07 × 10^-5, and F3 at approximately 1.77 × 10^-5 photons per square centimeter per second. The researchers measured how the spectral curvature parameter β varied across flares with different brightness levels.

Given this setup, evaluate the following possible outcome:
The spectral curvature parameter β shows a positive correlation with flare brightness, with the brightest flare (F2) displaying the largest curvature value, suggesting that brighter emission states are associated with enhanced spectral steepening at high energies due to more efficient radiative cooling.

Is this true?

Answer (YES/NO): NO